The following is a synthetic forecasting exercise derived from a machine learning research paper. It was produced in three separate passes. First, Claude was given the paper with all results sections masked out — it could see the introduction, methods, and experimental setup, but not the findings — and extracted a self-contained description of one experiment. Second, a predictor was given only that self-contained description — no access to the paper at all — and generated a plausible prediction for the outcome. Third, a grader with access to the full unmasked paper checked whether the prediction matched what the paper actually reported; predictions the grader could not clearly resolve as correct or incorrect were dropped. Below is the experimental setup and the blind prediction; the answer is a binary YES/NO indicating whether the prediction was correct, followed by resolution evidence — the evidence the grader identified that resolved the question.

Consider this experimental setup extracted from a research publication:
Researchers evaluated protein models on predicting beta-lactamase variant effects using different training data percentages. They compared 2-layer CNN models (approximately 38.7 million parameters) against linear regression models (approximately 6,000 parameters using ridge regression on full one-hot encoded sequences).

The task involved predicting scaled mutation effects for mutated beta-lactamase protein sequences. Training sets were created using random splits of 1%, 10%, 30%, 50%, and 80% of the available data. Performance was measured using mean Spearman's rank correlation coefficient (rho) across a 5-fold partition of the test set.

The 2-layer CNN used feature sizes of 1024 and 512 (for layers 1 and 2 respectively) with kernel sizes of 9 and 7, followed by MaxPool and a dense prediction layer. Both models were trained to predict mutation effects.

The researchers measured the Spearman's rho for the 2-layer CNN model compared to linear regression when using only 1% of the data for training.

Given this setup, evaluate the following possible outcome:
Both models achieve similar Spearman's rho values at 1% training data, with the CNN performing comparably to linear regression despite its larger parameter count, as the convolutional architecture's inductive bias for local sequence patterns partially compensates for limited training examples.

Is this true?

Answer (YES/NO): YES